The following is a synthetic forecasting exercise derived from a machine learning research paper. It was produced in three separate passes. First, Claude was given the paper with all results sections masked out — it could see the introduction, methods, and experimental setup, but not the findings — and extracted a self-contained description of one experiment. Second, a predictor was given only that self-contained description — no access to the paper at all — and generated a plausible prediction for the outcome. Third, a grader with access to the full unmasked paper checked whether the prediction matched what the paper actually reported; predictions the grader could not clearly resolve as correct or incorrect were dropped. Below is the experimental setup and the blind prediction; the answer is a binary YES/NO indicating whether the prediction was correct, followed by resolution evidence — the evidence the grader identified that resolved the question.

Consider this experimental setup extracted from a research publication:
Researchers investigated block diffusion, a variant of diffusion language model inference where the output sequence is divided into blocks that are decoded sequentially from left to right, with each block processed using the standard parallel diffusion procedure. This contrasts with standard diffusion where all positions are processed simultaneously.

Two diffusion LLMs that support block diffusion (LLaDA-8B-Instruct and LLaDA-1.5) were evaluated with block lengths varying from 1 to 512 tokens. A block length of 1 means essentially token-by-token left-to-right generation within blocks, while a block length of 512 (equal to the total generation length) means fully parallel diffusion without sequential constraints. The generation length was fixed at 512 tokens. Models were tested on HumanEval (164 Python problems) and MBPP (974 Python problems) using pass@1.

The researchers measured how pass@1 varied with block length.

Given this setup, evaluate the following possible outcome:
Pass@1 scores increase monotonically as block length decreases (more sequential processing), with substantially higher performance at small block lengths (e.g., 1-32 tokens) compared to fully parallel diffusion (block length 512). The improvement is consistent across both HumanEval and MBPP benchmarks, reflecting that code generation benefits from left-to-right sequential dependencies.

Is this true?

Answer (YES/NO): NO